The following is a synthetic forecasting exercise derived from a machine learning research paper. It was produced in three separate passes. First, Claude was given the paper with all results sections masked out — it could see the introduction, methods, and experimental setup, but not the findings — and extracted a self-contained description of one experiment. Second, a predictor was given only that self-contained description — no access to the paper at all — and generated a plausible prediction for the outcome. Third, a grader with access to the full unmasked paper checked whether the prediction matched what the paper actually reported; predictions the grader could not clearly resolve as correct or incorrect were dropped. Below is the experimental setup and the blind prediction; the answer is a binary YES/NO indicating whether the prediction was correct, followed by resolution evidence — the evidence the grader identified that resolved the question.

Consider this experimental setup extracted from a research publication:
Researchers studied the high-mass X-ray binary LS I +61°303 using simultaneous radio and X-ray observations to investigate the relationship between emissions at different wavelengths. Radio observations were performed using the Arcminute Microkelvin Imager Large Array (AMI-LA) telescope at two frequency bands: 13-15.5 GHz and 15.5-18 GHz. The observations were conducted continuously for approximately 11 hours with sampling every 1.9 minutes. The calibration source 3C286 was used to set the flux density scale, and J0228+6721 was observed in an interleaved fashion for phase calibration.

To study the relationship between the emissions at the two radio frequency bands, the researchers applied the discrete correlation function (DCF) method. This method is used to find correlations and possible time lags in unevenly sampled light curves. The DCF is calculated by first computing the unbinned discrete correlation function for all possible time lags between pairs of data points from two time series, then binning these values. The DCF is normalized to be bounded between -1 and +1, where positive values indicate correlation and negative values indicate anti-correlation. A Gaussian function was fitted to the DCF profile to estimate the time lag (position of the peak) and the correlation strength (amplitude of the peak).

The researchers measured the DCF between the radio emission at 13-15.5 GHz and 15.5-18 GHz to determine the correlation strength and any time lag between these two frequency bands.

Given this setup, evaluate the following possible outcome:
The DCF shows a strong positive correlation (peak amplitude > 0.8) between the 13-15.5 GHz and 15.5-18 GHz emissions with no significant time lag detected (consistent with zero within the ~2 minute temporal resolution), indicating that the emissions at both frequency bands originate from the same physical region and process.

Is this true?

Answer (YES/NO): YES